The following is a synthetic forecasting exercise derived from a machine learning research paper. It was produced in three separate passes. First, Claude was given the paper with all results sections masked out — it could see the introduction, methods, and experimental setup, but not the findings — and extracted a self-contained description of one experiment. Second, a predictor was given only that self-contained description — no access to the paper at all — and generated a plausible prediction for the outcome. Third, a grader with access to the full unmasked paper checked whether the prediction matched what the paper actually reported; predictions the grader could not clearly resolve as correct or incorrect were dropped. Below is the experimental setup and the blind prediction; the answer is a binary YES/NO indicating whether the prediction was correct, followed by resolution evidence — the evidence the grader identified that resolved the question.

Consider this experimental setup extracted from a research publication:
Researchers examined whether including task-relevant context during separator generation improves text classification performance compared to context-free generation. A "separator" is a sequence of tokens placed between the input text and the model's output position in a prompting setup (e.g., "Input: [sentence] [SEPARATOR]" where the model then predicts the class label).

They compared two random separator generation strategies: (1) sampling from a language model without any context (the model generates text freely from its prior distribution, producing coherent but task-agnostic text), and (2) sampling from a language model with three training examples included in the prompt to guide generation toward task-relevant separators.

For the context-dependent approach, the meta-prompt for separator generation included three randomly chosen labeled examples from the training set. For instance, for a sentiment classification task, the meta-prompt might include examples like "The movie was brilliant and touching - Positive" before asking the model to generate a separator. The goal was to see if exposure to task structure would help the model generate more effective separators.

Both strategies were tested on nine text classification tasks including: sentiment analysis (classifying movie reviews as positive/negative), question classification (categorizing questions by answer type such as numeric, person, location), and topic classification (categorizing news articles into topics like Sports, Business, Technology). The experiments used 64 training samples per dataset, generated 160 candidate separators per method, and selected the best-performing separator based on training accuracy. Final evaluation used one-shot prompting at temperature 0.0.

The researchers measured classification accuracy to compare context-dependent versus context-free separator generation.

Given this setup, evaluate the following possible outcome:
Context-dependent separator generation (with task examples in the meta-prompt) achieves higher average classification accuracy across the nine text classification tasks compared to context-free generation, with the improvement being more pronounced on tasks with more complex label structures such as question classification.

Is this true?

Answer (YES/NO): NO